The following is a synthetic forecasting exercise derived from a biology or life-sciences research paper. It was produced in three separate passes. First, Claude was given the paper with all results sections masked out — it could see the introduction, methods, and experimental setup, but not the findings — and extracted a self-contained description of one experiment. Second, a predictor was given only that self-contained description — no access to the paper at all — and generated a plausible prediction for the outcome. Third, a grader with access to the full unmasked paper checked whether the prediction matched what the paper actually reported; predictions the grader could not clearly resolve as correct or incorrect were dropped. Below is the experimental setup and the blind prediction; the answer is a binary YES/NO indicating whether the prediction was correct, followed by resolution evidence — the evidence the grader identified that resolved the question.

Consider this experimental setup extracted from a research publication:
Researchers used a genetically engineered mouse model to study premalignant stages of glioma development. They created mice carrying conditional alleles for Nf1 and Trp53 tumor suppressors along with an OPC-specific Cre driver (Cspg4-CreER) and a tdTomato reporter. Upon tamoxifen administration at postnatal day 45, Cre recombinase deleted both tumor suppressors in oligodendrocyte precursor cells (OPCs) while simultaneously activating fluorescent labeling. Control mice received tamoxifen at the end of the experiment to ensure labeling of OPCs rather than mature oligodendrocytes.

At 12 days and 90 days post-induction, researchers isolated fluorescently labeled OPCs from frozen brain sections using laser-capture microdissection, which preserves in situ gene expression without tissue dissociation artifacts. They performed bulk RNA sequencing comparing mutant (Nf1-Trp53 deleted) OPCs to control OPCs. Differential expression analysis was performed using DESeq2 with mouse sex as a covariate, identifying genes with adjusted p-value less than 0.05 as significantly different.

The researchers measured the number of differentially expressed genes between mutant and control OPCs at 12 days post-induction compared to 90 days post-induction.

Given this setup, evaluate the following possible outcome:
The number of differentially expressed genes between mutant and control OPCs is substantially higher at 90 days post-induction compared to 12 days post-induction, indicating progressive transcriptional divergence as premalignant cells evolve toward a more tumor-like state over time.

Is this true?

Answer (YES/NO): NO